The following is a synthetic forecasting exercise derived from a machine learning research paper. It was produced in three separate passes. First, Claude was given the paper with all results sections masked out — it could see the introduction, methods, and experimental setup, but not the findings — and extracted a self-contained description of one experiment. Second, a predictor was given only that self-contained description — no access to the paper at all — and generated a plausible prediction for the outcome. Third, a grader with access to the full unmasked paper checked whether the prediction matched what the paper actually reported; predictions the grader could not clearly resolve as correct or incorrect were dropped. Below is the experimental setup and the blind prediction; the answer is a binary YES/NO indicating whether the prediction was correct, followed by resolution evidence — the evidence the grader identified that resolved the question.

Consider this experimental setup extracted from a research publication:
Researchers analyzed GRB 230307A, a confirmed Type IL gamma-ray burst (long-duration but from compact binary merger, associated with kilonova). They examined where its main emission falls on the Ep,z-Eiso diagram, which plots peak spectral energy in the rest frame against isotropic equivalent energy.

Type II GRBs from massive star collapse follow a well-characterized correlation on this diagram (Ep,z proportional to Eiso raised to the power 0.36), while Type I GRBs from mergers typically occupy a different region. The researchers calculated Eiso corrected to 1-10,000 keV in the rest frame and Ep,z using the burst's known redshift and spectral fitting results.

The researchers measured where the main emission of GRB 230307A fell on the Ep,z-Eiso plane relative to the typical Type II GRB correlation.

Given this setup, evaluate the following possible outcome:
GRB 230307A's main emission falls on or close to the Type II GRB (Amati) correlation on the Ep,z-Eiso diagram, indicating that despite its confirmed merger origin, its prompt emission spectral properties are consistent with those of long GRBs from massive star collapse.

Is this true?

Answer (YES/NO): YES